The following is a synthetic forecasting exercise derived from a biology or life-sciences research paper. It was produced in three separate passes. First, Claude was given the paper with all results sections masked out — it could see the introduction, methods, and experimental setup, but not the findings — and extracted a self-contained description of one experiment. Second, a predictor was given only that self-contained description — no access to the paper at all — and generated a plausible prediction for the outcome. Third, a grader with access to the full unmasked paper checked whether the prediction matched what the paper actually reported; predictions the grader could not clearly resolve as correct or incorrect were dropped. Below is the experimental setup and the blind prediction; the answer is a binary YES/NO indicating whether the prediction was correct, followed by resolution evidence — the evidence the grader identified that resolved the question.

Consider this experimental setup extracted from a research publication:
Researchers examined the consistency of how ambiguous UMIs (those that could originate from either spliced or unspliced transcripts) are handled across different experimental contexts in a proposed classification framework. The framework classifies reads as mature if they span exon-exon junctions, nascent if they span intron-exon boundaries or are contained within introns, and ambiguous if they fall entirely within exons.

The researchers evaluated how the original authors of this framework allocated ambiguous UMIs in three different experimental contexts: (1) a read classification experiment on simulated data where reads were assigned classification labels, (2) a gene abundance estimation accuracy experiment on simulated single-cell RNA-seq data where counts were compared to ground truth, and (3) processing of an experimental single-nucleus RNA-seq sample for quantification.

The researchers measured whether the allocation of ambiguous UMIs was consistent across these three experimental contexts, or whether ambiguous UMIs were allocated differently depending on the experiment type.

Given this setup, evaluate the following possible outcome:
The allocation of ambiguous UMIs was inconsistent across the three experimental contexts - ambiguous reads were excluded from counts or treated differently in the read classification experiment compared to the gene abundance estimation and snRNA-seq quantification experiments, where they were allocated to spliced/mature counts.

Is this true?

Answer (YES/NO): NO